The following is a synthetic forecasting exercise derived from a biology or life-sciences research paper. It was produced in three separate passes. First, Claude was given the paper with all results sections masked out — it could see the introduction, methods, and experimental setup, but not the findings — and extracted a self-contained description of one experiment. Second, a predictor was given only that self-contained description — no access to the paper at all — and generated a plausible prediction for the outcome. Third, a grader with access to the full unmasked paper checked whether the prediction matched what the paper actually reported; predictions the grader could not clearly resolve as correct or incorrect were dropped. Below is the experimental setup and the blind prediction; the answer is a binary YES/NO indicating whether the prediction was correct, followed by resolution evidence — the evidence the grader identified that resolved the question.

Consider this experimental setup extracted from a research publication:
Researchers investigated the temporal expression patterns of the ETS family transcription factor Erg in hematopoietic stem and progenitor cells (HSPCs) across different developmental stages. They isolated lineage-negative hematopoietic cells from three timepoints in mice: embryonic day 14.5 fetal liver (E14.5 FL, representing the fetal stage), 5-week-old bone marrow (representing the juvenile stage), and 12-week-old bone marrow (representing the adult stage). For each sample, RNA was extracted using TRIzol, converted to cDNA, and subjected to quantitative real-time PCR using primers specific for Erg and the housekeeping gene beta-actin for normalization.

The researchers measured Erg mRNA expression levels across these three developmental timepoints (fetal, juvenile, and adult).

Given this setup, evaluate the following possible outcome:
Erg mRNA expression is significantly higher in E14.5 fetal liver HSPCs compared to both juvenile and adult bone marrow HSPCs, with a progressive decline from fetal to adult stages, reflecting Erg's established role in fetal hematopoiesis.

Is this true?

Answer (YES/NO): NO